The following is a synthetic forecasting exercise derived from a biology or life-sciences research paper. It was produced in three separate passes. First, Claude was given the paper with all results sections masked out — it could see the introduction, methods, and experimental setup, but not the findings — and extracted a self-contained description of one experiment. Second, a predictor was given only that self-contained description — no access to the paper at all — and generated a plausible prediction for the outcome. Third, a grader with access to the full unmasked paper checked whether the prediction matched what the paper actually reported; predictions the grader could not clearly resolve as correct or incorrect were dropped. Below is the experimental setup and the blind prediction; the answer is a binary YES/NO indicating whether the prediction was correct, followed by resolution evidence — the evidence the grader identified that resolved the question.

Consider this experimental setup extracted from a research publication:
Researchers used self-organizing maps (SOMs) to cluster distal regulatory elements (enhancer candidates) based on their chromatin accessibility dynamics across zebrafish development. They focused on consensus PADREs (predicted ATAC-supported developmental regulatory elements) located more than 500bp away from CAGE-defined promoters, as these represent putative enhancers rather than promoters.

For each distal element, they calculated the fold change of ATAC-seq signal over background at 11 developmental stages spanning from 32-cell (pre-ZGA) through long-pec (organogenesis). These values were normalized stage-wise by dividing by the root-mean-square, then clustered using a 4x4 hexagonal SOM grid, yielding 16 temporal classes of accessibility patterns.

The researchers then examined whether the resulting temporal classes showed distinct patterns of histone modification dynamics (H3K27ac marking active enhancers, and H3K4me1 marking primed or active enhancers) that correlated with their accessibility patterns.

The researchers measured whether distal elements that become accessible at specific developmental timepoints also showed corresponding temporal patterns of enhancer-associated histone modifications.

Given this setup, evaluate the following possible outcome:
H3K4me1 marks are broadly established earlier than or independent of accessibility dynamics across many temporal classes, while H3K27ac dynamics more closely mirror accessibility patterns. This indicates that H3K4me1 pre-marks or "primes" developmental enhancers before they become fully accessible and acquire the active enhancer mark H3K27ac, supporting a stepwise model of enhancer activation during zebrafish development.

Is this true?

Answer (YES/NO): NO